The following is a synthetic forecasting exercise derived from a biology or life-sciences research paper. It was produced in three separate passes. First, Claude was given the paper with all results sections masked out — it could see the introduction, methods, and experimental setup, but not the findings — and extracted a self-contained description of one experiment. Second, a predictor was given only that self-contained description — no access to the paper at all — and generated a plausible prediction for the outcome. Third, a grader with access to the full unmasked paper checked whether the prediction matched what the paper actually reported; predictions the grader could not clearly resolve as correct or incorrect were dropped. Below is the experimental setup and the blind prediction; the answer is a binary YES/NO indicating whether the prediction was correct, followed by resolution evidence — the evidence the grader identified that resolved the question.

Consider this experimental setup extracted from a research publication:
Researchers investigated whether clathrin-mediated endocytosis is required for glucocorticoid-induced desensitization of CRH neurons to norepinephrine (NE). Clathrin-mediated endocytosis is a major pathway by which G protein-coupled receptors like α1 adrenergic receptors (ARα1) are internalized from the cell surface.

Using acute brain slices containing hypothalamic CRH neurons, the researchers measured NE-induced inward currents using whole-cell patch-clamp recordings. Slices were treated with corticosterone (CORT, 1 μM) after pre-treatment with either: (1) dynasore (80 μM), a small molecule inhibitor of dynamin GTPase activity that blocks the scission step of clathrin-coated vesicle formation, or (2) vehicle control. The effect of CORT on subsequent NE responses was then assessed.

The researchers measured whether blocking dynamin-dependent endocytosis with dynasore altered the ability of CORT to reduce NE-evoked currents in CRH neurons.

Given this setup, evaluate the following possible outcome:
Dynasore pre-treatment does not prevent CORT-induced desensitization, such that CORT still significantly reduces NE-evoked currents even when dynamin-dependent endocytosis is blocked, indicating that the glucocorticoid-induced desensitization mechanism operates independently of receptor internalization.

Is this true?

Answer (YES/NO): NO